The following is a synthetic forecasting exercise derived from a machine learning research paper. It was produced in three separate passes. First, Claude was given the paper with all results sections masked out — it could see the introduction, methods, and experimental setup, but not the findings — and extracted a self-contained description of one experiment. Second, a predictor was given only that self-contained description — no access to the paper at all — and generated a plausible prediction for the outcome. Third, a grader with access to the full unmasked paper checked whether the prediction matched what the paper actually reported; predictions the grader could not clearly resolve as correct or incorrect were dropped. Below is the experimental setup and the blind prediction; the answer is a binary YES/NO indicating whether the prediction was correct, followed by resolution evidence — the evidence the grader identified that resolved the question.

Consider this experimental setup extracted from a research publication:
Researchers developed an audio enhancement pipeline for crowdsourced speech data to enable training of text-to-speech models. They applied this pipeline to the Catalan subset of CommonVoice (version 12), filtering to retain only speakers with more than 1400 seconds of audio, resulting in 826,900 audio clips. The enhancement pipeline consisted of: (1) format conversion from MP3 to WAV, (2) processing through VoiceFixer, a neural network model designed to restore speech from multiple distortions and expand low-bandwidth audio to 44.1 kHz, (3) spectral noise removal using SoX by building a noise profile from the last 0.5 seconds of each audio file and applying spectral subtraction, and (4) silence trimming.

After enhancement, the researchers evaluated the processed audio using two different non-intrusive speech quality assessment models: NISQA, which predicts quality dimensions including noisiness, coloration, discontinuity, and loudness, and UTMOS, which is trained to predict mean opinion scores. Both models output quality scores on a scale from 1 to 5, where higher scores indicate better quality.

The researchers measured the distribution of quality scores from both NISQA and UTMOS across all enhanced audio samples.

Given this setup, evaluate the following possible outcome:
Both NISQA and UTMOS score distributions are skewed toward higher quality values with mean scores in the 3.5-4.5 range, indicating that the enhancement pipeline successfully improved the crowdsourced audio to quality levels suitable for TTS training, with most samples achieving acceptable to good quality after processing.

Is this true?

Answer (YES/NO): NO